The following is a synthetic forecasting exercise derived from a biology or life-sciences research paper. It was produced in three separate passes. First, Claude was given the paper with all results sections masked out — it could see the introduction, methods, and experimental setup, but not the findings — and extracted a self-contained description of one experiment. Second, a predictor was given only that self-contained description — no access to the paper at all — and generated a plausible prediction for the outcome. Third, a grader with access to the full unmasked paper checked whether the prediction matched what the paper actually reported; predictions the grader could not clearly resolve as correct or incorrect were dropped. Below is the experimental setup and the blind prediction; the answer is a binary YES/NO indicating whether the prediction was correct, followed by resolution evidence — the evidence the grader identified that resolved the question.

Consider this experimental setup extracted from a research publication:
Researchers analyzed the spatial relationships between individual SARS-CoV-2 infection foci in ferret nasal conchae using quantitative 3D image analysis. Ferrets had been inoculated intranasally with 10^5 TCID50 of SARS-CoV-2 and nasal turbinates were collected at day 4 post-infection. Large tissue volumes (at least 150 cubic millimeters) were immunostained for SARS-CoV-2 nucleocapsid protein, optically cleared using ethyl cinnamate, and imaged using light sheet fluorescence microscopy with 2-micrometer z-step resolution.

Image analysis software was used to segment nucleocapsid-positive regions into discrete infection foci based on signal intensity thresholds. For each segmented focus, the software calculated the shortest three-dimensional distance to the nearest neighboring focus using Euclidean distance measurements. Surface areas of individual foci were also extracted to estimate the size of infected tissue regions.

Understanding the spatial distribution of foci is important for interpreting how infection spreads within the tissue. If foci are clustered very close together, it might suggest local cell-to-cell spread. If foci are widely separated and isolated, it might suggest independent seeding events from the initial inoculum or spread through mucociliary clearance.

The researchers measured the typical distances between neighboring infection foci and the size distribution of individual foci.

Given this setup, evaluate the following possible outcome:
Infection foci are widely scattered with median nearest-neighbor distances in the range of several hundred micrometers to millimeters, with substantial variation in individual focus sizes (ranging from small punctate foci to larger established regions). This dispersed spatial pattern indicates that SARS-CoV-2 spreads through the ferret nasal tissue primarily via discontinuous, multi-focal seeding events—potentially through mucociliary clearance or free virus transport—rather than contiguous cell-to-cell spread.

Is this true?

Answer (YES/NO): YES